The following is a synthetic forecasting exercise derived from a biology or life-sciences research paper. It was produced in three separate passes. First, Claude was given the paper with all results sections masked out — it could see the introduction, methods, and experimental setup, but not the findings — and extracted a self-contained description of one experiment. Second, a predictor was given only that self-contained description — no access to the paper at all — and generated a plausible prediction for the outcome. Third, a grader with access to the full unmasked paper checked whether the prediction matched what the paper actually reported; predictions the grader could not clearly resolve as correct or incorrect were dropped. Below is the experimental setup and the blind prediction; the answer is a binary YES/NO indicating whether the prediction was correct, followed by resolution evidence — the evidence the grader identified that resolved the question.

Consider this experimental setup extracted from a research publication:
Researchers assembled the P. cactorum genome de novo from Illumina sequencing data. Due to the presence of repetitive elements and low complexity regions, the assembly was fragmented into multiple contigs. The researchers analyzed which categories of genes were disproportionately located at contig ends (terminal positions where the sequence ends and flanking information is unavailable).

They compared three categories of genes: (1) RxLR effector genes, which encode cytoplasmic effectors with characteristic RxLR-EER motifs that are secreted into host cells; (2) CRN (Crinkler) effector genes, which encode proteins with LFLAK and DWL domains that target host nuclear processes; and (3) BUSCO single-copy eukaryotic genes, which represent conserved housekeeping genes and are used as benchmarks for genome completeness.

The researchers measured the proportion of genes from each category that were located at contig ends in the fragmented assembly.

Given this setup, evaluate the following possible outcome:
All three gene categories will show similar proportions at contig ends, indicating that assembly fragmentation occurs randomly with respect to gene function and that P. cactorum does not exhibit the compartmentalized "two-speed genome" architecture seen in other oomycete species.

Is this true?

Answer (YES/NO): NO